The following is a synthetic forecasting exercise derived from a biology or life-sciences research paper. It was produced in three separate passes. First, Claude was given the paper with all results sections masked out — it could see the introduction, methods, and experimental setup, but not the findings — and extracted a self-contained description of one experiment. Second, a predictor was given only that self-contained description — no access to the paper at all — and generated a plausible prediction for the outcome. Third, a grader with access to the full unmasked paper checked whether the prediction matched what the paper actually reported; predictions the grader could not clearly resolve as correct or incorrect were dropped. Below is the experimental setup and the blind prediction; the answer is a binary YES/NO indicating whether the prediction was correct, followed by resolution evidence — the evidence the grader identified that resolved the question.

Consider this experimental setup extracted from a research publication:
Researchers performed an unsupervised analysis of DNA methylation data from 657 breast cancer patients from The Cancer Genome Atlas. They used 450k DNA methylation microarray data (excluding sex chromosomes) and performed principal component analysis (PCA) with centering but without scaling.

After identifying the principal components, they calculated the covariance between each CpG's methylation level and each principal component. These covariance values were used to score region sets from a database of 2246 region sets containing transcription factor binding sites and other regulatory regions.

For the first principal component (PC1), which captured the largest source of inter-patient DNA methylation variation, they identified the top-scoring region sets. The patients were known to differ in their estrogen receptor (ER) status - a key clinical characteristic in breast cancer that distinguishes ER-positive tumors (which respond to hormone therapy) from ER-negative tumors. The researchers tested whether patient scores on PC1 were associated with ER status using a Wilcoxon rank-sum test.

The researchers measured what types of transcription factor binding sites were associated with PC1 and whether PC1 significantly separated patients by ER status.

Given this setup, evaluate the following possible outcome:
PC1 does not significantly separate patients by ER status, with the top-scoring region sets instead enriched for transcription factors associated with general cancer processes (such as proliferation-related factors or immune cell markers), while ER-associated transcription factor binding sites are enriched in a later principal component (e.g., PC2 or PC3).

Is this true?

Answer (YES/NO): NO